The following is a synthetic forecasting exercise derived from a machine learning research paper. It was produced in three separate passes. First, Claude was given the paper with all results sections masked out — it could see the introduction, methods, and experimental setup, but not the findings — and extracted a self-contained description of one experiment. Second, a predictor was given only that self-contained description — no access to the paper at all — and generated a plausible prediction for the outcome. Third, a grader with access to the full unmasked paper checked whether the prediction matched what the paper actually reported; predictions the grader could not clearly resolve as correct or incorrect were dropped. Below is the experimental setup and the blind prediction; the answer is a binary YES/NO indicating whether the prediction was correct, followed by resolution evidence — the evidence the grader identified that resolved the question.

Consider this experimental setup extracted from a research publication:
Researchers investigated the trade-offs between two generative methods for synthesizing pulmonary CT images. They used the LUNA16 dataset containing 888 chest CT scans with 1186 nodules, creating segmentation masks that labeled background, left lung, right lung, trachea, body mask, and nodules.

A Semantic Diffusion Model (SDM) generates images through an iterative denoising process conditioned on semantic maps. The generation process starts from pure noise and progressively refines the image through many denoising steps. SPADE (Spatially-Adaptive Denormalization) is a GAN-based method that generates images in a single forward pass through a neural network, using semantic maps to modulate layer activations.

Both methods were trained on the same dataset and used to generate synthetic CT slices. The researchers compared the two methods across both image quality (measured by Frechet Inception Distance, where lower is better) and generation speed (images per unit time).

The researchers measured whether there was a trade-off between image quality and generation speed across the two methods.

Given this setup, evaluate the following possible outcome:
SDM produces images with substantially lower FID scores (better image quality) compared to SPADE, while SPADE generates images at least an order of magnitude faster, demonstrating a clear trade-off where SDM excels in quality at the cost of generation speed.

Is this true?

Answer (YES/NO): YES